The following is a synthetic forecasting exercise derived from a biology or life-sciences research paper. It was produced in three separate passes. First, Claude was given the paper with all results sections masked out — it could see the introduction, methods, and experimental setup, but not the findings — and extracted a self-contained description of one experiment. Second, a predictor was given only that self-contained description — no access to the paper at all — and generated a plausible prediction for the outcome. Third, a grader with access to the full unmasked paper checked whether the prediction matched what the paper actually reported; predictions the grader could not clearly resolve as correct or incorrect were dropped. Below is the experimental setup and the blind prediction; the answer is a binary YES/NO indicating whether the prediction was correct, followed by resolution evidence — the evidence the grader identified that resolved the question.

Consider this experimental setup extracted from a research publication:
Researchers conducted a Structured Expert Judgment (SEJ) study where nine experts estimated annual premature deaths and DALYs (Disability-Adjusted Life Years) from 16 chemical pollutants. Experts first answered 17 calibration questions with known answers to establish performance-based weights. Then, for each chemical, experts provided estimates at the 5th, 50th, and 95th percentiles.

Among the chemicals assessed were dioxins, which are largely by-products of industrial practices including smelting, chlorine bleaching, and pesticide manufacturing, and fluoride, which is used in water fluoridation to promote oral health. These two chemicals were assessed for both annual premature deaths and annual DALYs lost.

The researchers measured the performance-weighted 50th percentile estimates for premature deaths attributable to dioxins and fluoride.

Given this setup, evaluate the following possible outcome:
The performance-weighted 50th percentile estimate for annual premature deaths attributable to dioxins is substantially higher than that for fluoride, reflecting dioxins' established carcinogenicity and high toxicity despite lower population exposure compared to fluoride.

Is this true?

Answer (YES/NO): NO